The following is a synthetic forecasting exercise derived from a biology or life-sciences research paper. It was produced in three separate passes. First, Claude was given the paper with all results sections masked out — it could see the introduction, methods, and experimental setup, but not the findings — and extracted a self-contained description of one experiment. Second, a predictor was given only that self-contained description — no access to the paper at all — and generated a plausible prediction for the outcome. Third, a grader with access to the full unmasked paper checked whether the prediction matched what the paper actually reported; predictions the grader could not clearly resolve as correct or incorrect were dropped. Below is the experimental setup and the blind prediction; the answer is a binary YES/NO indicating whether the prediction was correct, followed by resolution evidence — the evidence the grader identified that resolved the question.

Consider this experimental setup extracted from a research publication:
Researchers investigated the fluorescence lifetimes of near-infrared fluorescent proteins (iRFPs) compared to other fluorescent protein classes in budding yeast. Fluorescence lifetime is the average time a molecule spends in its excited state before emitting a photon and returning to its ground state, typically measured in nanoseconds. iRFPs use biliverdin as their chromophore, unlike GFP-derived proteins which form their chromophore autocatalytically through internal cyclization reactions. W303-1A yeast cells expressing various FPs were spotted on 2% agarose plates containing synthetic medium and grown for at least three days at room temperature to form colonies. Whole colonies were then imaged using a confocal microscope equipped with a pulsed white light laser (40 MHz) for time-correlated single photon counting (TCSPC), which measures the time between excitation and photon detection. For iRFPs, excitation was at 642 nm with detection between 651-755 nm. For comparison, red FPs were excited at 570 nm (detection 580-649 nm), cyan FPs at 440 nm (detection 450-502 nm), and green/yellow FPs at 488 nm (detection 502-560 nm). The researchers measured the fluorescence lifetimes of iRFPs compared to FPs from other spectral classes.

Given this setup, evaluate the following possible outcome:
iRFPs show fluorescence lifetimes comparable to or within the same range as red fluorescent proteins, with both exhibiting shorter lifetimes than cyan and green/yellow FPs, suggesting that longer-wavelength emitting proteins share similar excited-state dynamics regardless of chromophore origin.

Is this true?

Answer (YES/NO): NO